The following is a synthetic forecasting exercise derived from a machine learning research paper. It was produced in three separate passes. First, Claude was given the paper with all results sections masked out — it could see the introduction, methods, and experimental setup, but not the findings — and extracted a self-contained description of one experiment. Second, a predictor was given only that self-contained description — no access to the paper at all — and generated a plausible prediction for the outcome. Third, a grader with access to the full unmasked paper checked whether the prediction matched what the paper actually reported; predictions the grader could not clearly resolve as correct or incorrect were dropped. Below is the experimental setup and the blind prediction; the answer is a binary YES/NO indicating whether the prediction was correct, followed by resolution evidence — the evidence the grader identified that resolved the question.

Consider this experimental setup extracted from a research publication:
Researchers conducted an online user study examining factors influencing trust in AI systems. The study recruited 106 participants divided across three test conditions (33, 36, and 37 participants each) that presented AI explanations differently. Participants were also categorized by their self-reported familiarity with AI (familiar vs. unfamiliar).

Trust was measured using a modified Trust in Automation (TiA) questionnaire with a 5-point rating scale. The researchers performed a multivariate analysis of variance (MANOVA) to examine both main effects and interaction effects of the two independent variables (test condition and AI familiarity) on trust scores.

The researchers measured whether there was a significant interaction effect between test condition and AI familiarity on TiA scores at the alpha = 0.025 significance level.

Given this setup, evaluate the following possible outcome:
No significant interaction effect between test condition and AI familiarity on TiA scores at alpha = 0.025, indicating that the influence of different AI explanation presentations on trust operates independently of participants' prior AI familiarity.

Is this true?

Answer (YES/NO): YES